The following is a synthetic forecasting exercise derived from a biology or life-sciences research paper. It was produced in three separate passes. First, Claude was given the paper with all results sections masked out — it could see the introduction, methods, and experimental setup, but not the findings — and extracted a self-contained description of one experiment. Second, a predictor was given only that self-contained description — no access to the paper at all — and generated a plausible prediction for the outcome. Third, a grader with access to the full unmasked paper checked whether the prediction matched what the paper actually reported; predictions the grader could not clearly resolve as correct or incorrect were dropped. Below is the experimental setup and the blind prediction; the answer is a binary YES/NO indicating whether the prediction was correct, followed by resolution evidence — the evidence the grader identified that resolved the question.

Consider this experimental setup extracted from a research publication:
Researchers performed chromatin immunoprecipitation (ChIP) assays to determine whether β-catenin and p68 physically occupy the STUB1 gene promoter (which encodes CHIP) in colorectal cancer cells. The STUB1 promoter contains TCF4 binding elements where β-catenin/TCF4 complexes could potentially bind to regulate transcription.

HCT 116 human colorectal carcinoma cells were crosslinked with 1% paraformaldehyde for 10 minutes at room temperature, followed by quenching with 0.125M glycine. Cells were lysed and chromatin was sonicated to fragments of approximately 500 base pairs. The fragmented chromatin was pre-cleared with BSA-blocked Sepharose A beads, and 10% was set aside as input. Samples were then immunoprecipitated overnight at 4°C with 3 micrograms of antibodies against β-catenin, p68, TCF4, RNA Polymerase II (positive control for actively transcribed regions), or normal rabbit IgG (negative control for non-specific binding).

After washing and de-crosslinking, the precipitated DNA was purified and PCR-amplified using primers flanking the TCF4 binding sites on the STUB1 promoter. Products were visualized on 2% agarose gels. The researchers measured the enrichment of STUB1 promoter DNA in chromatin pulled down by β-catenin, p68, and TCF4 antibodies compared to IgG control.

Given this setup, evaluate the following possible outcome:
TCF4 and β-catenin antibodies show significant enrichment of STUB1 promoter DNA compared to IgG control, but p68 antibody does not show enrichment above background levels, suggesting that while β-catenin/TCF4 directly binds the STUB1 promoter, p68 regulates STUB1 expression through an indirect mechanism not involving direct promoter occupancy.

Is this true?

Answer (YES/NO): NO